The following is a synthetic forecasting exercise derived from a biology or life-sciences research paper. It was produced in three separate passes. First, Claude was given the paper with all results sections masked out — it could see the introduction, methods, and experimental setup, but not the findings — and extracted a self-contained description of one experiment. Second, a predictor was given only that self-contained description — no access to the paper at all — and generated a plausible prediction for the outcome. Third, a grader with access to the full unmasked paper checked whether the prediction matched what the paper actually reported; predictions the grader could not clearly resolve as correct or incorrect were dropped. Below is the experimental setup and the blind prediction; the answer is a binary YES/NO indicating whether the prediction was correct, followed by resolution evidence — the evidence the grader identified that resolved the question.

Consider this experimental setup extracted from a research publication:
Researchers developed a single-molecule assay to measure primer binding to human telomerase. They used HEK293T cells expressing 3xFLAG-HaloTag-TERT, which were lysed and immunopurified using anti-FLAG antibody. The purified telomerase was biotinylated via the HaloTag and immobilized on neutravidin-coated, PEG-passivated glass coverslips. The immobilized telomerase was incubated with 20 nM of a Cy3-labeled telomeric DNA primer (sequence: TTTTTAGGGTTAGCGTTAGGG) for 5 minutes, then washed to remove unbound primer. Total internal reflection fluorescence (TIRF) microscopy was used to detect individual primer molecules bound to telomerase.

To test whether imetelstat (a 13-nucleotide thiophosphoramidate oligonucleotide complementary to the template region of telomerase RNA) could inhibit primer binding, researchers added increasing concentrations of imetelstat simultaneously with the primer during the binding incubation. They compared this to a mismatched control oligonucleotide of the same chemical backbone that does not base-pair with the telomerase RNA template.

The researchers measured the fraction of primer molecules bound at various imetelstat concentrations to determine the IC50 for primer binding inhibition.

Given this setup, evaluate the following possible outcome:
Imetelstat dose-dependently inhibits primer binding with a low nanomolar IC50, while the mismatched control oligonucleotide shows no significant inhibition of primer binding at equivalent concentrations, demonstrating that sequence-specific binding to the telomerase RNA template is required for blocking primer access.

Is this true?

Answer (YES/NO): NO